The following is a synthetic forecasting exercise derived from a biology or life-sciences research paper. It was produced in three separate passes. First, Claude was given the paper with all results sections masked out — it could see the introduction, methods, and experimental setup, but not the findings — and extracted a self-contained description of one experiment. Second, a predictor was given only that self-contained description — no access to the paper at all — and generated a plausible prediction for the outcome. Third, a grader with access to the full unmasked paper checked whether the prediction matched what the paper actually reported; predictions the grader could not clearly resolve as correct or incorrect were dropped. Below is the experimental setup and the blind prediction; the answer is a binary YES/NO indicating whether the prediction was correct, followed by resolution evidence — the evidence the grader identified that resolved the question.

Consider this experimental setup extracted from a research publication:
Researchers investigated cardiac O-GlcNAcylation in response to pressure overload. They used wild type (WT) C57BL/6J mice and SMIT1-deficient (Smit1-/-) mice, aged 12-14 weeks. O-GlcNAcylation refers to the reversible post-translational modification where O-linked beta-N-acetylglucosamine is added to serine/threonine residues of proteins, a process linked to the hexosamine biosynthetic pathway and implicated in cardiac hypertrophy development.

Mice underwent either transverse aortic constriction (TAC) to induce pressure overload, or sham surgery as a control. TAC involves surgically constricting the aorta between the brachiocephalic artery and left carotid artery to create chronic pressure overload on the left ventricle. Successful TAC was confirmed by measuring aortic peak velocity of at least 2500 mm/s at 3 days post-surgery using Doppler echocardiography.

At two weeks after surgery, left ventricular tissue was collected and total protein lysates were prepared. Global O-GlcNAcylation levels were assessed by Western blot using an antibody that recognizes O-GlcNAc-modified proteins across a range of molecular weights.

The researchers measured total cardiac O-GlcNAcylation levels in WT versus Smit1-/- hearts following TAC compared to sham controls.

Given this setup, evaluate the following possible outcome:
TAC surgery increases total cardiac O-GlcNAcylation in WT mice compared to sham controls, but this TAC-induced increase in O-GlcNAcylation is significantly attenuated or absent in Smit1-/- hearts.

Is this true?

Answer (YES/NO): YES